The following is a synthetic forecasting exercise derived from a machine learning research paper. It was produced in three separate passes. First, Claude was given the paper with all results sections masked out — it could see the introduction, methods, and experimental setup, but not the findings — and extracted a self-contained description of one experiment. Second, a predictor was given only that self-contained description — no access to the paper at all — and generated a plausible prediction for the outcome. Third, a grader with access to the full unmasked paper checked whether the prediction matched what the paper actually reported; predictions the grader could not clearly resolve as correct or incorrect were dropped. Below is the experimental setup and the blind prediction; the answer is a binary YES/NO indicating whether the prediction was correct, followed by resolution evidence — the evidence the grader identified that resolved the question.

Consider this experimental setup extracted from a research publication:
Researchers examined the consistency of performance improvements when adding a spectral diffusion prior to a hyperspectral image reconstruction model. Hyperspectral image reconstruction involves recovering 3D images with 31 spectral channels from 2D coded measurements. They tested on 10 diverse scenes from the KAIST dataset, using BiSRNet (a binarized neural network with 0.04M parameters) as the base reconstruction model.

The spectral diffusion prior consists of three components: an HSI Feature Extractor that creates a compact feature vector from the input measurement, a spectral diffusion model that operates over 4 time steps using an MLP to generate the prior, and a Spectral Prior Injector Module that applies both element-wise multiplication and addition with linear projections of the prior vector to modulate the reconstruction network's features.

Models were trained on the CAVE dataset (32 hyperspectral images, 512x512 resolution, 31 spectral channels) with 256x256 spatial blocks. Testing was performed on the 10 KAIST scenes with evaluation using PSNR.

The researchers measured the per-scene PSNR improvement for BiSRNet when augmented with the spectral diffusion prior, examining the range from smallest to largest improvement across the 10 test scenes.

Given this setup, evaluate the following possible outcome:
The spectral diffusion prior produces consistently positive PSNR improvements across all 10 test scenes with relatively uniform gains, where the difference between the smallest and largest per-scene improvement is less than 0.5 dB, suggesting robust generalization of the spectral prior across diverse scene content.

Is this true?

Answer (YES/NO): NO